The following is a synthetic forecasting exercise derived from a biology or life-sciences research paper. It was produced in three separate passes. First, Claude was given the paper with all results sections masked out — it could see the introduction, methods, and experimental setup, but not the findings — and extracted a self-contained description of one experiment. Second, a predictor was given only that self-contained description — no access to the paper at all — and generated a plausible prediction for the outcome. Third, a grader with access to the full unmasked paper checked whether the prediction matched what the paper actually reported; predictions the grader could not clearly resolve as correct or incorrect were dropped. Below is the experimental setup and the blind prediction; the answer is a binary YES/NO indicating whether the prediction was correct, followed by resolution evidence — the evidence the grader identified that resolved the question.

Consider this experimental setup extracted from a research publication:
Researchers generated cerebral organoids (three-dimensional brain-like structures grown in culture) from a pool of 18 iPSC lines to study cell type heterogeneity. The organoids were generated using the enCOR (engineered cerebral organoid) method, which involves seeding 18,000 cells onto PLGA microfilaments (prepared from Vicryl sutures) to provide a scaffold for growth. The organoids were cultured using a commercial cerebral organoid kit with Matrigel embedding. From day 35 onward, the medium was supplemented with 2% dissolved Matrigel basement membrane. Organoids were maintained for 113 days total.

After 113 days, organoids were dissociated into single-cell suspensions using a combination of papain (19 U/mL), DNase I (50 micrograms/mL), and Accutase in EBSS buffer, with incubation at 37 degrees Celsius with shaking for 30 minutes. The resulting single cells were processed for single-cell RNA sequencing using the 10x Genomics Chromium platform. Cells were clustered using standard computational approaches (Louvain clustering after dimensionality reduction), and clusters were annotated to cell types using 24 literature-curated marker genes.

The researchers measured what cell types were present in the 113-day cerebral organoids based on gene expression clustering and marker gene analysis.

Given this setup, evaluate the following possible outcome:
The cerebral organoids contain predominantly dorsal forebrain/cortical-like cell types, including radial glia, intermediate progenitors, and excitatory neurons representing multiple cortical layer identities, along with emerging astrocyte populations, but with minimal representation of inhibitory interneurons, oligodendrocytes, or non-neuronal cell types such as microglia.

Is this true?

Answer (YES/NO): NO